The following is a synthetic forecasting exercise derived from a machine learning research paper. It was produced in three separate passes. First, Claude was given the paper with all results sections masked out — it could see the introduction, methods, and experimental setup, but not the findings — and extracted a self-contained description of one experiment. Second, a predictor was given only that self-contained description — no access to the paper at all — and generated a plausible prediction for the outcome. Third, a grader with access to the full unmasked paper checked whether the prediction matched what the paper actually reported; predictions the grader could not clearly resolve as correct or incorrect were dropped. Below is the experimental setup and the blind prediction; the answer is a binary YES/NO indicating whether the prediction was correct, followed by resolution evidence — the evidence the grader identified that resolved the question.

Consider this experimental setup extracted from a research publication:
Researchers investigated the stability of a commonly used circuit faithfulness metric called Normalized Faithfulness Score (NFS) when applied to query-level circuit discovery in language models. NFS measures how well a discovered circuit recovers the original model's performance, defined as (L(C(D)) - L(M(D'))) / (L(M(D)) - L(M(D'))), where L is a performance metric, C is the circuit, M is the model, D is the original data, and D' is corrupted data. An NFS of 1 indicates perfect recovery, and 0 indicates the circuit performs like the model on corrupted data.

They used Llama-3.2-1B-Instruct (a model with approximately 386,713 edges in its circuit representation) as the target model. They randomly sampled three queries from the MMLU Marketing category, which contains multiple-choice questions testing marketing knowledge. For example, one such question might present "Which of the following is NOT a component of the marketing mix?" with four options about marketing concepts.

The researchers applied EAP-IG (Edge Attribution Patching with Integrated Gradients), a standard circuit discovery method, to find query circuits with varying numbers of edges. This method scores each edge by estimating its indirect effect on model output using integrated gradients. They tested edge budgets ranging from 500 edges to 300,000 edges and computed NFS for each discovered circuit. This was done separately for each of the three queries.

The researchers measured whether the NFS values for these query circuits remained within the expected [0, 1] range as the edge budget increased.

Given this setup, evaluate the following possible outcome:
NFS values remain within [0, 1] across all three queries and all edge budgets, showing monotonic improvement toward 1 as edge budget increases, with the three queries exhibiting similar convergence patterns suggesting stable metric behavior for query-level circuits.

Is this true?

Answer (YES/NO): NO